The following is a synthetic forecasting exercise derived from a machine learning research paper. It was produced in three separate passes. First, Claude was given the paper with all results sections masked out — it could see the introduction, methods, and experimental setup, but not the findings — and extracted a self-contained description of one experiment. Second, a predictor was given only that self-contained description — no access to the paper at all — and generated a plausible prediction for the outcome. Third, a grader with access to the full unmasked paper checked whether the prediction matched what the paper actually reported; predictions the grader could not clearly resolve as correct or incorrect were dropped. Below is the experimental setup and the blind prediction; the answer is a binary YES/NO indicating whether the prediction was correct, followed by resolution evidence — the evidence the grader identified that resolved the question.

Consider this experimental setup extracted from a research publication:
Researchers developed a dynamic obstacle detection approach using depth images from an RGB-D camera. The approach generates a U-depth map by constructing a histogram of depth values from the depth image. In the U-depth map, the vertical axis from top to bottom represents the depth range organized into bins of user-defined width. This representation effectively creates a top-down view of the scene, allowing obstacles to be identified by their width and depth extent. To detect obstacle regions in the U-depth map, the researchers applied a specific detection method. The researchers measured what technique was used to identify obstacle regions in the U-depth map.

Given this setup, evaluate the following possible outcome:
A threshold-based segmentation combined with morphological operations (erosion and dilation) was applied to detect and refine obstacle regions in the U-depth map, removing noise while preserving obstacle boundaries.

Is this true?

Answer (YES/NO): NO